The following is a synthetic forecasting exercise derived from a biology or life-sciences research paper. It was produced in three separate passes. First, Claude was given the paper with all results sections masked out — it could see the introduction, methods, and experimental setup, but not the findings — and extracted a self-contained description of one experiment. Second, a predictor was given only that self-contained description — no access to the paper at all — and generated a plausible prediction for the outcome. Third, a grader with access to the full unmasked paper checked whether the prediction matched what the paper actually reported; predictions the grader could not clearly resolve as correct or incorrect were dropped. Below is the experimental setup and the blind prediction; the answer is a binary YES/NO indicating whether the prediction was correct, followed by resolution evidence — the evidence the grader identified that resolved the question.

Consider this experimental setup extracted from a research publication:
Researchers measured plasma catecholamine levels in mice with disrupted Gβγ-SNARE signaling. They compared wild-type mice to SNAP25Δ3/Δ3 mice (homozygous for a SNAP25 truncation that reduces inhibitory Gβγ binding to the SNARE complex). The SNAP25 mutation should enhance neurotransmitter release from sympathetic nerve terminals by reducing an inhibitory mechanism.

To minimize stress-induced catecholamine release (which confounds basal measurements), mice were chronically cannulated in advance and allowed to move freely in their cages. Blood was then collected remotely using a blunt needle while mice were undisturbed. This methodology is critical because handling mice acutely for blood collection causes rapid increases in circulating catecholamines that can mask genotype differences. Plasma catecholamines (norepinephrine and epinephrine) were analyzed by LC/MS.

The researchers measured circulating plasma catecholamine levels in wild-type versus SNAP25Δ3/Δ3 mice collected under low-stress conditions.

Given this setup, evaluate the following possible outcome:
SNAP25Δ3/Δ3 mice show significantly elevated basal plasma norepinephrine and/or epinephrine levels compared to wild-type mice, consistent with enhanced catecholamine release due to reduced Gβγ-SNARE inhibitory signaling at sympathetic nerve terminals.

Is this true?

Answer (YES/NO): NO